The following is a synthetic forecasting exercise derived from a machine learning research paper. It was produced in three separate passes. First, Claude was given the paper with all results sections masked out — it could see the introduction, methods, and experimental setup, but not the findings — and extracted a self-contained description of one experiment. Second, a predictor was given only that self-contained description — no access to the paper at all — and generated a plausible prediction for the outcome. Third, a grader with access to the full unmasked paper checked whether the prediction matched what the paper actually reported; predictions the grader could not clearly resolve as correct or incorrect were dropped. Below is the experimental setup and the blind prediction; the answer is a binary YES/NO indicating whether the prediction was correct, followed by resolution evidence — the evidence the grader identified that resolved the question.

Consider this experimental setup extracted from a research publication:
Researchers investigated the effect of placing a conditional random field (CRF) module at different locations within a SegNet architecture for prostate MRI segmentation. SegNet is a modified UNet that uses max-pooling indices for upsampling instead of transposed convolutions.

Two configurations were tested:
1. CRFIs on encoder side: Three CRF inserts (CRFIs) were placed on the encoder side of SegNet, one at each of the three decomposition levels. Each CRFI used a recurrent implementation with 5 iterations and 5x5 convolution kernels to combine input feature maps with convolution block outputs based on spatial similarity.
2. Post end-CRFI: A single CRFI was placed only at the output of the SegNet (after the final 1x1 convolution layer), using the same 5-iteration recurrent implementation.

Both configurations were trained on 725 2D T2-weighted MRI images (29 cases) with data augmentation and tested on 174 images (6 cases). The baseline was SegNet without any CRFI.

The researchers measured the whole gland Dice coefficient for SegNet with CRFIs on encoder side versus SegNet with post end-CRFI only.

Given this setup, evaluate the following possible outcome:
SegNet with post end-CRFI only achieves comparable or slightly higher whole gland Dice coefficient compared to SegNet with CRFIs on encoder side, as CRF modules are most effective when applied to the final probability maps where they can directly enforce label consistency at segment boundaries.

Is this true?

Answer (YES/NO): NO